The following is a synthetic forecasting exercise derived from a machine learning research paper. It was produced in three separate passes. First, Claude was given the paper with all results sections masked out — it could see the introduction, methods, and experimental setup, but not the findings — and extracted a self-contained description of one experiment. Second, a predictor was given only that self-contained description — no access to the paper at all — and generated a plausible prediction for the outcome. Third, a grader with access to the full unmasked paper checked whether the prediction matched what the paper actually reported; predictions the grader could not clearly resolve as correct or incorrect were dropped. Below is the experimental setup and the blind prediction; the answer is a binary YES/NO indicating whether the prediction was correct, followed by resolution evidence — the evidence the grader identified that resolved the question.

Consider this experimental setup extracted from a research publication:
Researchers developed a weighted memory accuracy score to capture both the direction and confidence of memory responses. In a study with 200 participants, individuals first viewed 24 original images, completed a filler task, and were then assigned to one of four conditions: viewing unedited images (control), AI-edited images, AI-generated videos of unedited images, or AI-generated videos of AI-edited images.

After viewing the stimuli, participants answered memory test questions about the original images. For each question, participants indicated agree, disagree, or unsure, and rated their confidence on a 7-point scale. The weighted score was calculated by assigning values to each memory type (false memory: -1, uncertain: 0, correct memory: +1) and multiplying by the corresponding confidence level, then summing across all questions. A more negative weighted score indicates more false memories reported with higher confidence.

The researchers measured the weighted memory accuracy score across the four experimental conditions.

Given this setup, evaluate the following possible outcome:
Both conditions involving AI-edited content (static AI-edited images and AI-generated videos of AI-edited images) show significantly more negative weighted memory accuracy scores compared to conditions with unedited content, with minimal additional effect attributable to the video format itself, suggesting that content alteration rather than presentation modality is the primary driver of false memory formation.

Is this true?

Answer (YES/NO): NO